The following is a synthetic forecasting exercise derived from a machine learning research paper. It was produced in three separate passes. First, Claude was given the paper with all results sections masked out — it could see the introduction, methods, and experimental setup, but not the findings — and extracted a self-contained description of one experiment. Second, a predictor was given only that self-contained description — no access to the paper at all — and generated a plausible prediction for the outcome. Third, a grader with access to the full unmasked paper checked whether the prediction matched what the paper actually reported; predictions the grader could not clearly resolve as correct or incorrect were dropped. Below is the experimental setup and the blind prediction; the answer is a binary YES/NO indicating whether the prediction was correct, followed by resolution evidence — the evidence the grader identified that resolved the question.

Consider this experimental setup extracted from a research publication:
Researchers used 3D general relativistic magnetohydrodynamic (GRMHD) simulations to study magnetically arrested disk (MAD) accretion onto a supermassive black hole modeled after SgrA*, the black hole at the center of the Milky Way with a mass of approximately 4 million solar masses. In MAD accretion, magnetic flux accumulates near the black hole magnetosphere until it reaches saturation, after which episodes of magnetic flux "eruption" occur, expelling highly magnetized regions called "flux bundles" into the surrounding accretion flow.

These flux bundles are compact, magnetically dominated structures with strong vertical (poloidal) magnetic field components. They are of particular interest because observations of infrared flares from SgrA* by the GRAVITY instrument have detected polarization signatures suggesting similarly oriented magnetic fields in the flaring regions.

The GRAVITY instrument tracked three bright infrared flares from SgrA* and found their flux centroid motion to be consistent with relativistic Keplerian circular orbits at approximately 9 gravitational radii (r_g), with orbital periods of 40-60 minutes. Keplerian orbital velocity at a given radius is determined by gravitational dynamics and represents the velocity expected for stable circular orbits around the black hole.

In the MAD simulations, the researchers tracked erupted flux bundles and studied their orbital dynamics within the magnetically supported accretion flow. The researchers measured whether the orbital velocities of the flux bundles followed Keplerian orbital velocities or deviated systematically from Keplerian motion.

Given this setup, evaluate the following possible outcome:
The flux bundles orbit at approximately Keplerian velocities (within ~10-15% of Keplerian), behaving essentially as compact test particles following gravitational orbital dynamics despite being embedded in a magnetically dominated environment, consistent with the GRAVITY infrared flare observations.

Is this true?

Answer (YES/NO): NO